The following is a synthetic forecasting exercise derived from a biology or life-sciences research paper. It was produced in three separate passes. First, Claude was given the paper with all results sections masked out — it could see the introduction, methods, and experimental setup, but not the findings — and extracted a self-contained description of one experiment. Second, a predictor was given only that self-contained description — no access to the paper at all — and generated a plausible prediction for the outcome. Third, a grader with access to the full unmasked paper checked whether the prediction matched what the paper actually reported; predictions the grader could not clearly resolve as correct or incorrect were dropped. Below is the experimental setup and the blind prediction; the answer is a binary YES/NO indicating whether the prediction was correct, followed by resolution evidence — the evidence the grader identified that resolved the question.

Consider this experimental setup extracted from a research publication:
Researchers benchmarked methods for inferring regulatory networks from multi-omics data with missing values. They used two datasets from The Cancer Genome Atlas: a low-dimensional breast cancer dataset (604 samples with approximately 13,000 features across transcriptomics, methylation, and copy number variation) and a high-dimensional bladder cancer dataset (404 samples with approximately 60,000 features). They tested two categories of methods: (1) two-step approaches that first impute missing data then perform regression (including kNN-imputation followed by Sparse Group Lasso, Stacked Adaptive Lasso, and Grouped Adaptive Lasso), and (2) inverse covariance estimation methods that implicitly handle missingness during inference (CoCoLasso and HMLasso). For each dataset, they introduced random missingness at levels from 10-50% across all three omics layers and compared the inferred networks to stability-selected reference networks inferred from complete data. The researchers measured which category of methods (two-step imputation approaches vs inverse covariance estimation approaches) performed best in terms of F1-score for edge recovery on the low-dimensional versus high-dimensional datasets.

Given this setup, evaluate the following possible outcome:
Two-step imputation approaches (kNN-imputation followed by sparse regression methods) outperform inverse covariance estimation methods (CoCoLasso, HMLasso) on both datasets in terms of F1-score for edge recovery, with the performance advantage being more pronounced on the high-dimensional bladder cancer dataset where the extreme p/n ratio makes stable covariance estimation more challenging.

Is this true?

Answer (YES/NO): NO